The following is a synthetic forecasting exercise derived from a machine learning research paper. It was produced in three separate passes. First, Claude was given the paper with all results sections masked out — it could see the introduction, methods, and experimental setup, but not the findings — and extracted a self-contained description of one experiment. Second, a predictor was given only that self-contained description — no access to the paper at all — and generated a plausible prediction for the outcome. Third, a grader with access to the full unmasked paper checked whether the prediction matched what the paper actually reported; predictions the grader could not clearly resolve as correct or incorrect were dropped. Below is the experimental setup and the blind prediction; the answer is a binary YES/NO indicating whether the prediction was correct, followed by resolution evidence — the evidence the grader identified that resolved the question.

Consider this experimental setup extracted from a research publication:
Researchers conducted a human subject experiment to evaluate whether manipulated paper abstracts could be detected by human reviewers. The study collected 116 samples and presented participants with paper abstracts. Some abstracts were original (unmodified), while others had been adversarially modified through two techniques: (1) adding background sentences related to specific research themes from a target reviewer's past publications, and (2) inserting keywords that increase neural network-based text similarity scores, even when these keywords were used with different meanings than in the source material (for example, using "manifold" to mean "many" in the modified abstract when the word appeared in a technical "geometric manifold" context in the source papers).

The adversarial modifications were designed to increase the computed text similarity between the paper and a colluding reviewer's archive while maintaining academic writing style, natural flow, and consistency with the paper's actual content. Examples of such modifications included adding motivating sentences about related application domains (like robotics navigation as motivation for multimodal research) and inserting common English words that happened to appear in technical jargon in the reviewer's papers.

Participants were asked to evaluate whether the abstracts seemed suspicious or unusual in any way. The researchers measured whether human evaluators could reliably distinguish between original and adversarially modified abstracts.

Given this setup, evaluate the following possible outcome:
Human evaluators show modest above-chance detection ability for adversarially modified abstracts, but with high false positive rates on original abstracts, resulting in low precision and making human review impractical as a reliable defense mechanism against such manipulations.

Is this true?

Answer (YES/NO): NO